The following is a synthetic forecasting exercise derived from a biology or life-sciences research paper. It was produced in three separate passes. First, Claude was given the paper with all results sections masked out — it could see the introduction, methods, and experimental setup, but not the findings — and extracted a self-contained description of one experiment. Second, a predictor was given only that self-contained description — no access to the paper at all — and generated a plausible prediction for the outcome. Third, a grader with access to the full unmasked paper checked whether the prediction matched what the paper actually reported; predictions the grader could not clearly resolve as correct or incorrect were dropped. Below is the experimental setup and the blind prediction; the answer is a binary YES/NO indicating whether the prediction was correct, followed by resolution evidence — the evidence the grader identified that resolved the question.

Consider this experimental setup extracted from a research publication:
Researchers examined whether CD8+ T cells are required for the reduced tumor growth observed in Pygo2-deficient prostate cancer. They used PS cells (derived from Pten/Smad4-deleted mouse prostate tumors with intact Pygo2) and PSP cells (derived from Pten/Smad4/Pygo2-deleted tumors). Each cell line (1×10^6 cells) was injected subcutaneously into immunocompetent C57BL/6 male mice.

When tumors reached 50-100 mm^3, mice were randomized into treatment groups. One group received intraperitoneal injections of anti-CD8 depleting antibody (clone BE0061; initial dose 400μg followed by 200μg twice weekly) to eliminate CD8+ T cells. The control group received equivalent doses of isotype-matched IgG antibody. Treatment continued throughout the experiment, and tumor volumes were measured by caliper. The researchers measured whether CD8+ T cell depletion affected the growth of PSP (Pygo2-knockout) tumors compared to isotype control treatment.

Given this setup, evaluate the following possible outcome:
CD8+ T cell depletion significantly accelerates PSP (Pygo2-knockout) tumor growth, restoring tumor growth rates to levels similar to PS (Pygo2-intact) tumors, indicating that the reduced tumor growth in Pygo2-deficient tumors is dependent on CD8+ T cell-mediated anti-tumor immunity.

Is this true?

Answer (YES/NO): YES